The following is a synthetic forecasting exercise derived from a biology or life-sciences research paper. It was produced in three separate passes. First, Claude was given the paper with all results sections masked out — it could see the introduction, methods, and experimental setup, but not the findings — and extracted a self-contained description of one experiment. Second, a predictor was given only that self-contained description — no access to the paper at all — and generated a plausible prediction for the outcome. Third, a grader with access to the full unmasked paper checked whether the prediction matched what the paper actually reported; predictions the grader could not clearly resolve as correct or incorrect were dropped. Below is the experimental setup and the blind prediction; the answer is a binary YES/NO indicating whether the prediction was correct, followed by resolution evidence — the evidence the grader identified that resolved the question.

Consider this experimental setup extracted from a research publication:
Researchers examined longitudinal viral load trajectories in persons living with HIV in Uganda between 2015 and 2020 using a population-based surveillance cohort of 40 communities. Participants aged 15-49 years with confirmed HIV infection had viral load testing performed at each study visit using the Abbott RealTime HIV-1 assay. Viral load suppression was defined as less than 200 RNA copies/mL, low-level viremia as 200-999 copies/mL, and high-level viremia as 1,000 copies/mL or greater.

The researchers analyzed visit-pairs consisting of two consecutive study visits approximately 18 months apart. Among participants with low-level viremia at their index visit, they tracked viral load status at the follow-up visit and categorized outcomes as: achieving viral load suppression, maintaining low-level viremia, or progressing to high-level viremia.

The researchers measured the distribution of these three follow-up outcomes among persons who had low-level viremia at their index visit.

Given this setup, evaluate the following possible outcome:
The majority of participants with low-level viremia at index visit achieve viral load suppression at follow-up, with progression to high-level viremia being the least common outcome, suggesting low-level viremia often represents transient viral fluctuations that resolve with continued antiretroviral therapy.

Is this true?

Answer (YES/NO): NO